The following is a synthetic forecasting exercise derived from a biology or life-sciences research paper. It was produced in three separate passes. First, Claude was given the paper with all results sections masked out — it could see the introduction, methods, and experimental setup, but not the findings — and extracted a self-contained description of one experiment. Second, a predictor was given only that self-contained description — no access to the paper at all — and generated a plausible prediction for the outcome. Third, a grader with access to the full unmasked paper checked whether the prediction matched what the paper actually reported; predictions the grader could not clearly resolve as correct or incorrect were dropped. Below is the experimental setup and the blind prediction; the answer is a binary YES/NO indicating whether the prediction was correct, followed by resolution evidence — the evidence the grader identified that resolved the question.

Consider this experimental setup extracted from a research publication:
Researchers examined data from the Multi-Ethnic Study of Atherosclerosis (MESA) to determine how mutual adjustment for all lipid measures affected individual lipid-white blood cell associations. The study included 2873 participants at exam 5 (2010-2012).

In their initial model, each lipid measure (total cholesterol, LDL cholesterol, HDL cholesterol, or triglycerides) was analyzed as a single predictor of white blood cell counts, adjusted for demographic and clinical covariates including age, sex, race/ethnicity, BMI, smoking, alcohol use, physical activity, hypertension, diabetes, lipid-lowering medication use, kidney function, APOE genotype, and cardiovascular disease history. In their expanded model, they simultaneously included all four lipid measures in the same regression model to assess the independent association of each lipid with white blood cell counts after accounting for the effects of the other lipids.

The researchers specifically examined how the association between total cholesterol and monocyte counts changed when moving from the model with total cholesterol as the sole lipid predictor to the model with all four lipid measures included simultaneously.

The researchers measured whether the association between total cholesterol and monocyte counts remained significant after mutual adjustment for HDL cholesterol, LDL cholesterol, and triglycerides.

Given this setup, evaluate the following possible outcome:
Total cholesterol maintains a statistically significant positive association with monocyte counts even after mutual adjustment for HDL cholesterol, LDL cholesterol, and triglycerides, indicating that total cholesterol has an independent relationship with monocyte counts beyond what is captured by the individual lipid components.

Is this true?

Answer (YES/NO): NO